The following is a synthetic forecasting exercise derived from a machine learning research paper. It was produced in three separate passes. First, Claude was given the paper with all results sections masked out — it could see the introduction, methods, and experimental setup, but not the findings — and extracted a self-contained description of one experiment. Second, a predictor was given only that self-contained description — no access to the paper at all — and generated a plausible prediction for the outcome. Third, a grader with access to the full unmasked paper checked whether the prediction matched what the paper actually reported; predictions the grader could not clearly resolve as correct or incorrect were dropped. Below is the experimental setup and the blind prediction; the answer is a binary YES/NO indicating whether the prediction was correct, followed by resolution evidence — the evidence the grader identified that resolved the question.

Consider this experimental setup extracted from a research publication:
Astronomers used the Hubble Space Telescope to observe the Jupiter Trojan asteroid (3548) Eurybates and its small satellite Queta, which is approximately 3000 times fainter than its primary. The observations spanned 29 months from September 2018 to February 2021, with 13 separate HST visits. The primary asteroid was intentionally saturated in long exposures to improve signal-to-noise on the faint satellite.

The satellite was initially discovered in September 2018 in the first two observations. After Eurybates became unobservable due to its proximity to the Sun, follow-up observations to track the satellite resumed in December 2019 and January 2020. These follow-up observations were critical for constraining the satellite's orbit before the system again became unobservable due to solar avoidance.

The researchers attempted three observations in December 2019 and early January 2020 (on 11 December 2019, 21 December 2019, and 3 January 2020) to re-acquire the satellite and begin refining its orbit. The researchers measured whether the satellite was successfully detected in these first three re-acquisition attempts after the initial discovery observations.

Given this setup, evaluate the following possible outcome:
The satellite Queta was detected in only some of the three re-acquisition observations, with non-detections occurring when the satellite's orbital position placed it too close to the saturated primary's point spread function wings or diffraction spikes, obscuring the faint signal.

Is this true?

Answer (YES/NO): YES